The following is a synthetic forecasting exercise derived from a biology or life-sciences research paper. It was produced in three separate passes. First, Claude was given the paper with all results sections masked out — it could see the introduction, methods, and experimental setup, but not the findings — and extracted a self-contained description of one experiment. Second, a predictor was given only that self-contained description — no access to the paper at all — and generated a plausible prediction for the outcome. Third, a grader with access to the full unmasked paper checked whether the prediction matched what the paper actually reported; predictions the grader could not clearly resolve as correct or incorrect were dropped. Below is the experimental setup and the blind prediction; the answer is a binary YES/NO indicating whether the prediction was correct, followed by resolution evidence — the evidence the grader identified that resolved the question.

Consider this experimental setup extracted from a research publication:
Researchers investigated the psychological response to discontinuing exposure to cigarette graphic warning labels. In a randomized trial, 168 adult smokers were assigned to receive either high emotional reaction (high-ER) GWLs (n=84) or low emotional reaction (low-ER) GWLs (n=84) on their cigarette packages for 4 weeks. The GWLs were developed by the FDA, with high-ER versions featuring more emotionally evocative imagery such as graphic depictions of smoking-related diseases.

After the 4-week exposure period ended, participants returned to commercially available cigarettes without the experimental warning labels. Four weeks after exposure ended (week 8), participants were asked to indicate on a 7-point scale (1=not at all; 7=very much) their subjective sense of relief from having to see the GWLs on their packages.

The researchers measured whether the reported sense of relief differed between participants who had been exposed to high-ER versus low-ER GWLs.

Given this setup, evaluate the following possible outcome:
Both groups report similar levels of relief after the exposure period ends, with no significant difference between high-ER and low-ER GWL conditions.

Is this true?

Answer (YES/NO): YES